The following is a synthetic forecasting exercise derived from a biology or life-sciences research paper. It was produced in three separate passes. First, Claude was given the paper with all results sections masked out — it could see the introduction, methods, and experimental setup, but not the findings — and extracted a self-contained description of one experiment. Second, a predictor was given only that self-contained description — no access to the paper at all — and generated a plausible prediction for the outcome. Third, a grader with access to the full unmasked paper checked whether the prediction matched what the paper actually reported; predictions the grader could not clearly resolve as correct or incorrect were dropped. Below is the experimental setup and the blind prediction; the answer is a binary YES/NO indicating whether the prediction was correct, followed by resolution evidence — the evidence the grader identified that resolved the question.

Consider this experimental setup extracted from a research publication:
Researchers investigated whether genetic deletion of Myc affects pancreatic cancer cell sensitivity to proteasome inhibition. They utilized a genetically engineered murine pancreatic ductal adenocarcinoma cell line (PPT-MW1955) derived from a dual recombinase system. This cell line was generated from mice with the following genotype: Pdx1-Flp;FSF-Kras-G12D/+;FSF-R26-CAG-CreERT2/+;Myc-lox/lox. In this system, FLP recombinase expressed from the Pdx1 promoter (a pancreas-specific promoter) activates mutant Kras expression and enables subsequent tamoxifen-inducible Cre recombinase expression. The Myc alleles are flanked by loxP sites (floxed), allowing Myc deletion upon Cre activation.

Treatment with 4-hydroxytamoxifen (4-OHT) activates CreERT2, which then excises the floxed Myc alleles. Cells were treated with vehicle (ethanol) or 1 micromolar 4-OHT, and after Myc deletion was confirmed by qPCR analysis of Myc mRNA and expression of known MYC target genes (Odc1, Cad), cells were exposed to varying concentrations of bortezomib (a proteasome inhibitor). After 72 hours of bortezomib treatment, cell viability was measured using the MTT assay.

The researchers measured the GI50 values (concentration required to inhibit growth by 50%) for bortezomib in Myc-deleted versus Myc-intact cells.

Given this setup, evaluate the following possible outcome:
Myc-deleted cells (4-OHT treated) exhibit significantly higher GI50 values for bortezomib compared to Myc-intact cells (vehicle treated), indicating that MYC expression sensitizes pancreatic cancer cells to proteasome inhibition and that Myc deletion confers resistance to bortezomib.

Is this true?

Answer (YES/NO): YES